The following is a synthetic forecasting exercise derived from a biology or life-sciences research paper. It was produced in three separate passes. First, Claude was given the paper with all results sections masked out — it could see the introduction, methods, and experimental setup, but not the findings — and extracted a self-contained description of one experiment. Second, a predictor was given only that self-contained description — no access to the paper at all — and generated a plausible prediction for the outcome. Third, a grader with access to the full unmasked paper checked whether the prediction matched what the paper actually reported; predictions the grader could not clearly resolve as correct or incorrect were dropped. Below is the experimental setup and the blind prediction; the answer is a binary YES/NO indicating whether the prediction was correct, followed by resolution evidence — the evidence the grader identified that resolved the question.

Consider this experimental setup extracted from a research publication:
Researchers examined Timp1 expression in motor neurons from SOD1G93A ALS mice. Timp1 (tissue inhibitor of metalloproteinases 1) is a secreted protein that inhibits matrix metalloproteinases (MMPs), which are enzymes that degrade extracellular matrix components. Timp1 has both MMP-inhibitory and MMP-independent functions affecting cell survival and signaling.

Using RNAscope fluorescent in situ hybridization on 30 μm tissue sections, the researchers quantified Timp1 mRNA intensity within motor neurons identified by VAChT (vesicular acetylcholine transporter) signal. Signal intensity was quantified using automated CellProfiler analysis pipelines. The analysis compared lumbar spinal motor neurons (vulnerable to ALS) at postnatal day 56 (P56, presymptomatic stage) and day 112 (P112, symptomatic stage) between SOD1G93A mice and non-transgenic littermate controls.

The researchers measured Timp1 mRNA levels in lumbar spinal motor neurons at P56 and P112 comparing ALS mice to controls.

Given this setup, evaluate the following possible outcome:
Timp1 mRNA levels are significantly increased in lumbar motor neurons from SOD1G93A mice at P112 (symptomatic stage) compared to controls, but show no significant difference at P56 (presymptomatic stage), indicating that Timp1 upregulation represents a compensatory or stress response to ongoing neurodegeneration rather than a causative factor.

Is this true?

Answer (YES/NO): YES